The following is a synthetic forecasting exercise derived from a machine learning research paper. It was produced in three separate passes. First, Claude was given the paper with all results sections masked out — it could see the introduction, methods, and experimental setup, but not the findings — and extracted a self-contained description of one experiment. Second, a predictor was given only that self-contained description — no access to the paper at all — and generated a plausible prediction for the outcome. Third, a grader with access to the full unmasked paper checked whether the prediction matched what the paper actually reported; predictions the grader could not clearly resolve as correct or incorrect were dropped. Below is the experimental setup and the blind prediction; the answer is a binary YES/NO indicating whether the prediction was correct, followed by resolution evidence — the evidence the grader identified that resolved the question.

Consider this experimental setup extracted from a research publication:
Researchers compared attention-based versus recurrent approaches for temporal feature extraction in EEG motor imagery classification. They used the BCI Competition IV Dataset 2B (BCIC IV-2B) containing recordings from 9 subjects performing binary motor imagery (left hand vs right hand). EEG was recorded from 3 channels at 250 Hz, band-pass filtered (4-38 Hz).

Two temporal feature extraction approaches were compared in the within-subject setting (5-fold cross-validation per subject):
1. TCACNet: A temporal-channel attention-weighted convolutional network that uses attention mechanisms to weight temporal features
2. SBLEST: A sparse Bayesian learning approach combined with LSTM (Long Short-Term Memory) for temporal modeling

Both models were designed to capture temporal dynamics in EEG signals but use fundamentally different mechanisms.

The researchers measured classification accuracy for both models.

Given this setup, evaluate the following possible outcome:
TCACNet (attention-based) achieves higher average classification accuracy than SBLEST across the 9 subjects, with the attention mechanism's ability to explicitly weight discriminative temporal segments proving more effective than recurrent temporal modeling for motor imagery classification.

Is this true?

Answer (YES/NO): YES